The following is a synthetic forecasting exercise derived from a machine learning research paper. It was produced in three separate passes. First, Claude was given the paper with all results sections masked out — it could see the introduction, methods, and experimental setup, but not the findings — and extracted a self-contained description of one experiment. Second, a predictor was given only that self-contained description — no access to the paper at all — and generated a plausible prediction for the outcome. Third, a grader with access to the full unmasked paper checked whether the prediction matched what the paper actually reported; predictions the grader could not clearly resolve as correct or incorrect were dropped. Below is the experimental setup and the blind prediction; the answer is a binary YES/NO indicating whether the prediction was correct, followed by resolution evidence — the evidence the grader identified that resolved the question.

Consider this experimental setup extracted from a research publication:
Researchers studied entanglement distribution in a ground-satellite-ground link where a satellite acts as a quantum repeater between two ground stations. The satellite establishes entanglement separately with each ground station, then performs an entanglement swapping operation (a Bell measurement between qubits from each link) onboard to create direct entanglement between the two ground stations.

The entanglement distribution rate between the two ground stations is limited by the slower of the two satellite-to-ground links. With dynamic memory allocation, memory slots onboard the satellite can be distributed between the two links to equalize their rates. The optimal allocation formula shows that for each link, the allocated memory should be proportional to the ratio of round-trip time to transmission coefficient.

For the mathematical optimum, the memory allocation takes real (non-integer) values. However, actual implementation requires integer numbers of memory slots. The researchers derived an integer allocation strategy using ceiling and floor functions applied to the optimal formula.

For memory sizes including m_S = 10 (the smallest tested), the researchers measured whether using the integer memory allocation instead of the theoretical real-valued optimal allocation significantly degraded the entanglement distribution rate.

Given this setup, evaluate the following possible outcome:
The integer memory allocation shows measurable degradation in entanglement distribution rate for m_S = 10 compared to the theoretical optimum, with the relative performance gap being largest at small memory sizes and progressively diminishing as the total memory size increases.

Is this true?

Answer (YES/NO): NO